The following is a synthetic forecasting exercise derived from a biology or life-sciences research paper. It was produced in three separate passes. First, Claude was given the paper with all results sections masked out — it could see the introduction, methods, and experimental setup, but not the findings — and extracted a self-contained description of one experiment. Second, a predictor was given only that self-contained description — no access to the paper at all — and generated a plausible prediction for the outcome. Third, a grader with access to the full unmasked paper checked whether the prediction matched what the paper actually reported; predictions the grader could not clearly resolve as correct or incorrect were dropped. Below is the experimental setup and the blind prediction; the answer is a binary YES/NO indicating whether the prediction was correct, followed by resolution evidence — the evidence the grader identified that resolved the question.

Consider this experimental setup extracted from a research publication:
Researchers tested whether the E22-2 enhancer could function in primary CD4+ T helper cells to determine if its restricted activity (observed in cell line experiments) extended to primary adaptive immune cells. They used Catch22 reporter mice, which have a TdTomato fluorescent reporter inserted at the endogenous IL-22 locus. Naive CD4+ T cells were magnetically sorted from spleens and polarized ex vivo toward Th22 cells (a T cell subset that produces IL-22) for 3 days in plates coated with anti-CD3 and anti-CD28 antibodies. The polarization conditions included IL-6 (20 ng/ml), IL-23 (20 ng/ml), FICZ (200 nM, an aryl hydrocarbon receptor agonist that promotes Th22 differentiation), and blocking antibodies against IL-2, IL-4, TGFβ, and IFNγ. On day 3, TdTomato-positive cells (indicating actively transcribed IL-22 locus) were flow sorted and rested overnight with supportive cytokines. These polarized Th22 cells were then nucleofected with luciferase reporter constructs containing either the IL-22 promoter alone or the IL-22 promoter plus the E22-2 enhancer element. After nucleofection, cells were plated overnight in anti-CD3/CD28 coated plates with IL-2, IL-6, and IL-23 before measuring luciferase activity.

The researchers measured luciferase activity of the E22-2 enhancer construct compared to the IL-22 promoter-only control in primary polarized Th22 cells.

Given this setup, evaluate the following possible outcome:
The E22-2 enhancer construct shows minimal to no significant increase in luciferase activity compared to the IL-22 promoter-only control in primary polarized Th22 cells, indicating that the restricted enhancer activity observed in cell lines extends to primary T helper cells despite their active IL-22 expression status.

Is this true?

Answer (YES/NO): YES